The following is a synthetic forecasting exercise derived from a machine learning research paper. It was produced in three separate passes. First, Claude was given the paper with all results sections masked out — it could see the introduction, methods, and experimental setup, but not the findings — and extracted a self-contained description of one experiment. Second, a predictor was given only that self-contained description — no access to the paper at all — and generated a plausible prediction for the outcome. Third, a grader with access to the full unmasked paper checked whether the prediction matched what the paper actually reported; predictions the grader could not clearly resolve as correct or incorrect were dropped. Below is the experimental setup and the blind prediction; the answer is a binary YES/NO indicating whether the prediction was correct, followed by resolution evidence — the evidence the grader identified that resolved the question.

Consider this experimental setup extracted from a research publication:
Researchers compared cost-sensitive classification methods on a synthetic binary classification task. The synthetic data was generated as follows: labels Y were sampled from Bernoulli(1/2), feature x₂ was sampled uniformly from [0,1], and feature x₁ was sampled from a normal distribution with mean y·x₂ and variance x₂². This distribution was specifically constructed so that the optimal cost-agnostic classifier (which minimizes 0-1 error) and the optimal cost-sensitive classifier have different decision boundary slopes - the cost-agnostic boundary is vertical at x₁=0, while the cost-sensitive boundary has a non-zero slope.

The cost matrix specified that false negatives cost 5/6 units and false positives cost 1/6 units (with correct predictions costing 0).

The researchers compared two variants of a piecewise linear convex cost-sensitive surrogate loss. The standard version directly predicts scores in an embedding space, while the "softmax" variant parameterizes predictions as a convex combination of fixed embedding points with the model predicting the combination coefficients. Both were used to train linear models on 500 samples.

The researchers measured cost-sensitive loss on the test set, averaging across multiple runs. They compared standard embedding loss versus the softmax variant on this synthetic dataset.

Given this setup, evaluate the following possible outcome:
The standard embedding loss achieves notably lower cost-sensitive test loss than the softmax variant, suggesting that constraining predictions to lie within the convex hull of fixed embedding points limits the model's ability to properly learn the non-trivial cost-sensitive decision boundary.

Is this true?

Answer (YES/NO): NO